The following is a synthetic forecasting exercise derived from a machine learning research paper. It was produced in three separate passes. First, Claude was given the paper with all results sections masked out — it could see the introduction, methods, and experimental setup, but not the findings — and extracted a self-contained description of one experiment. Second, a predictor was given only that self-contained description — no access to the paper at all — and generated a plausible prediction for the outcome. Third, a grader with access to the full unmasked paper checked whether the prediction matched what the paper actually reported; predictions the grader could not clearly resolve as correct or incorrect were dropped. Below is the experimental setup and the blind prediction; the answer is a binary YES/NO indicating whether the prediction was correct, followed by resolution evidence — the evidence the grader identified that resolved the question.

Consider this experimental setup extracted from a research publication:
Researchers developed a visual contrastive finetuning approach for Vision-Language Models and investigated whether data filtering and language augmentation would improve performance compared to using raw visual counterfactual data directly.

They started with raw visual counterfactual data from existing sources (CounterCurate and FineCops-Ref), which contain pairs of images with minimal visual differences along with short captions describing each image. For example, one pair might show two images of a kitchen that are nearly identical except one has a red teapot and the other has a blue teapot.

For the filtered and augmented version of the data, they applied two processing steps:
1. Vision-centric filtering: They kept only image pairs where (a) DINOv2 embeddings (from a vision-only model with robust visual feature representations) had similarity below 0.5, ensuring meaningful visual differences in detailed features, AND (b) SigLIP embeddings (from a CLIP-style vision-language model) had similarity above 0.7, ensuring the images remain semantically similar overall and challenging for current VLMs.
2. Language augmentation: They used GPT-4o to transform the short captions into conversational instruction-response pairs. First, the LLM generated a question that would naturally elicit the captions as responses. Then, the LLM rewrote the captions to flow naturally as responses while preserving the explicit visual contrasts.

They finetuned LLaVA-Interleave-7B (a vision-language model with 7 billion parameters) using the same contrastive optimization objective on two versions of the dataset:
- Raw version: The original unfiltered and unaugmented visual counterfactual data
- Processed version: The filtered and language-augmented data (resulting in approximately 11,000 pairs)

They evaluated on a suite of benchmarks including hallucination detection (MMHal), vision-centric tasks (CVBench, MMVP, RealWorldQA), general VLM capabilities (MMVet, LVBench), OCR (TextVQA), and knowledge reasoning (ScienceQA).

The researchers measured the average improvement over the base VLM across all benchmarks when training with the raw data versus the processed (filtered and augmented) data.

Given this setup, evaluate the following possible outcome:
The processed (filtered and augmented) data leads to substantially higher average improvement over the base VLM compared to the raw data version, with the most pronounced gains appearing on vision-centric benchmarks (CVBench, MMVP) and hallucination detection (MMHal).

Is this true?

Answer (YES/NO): NO